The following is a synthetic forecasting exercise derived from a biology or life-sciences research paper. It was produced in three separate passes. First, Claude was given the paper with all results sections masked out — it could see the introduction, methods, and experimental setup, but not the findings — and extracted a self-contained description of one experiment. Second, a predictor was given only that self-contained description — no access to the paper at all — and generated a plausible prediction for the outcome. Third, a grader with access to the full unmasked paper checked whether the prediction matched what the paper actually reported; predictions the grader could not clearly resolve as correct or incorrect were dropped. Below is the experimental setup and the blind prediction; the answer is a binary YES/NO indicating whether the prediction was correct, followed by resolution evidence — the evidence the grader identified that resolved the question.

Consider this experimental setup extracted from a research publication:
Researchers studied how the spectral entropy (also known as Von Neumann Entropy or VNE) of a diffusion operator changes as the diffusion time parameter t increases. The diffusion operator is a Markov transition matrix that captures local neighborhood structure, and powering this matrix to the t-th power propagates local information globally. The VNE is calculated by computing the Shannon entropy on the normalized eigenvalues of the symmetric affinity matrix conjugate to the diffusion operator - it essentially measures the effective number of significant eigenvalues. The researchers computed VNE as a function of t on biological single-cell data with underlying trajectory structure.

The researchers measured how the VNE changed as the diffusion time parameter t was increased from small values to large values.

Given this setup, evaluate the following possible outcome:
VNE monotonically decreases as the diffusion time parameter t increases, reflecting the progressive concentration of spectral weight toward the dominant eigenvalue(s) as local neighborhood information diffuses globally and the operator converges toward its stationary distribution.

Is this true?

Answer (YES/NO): YES